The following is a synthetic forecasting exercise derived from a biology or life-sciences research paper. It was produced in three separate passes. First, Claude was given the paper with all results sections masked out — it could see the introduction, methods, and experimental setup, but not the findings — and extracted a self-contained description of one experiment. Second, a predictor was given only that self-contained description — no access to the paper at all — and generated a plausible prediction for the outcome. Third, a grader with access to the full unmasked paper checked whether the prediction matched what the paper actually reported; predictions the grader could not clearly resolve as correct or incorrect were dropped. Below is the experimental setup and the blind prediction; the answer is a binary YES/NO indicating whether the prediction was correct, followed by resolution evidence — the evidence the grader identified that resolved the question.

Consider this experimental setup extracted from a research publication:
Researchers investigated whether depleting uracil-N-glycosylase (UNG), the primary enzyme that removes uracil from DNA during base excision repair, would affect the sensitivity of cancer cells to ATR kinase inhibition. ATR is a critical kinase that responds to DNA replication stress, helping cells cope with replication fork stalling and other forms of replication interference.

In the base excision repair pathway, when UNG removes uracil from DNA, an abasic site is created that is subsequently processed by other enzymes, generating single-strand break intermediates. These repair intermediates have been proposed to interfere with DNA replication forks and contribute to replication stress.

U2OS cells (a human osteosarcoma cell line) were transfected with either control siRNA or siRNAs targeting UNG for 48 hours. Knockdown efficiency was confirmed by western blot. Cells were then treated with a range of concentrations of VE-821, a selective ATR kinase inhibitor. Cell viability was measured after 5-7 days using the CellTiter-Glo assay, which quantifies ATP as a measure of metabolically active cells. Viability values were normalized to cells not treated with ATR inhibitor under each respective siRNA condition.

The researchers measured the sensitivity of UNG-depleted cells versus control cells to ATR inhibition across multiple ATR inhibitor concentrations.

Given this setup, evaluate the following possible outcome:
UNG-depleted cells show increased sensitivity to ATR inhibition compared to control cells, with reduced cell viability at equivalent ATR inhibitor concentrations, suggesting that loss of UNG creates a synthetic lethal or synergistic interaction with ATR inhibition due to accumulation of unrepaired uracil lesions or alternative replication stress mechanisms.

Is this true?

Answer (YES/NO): YES